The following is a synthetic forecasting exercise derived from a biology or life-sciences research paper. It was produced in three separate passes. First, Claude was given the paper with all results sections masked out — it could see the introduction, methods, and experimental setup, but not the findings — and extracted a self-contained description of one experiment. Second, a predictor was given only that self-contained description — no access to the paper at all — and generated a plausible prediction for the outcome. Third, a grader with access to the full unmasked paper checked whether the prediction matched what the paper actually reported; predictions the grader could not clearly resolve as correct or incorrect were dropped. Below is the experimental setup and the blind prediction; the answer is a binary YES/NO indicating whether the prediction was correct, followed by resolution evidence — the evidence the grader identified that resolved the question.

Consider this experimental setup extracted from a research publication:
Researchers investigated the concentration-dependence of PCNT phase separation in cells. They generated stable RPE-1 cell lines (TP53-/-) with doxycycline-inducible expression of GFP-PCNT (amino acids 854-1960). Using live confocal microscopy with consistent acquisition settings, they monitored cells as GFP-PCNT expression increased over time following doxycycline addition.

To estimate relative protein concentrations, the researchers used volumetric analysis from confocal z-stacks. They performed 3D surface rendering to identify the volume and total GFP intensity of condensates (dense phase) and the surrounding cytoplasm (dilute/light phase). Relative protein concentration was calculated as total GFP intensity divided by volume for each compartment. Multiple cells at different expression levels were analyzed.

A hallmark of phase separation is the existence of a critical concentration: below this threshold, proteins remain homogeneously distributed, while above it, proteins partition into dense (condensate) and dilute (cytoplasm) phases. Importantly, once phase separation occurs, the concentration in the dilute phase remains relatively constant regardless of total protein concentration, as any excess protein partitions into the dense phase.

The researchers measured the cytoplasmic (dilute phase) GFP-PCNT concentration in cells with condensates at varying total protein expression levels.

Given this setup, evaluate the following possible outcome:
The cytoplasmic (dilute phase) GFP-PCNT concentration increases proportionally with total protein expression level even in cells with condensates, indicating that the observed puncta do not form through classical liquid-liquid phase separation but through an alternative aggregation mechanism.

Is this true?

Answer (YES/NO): NO